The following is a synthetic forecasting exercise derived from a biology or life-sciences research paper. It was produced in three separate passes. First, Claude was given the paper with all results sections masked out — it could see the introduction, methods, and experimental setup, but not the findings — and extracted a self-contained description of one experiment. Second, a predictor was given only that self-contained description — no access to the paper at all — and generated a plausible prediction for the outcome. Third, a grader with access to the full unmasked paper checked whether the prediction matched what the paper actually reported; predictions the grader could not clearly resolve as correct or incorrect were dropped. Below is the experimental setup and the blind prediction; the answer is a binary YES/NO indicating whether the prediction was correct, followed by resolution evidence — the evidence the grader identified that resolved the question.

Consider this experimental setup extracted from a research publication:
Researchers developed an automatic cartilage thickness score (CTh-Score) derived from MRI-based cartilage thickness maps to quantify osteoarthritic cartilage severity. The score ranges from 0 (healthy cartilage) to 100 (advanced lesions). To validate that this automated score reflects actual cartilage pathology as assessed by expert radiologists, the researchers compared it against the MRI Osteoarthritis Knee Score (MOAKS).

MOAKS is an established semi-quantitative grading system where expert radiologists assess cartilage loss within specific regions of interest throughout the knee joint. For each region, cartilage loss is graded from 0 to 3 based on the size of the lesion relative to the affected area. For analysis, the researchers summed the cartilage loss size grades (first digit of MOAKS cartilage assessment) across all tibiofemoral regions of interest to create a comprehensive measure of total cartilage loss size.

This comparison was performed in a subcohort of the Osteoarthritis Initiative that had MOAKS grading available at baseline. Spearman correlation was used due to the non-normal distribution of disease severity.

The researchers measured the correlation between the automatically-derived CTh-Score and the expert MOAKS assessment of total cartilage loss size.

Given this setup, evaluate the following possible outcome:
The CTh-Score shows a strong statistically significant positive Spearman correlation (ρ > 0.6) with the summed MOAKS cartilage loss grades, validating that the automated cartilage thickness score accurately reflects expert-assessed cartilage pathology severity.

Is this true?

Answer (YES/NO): YES